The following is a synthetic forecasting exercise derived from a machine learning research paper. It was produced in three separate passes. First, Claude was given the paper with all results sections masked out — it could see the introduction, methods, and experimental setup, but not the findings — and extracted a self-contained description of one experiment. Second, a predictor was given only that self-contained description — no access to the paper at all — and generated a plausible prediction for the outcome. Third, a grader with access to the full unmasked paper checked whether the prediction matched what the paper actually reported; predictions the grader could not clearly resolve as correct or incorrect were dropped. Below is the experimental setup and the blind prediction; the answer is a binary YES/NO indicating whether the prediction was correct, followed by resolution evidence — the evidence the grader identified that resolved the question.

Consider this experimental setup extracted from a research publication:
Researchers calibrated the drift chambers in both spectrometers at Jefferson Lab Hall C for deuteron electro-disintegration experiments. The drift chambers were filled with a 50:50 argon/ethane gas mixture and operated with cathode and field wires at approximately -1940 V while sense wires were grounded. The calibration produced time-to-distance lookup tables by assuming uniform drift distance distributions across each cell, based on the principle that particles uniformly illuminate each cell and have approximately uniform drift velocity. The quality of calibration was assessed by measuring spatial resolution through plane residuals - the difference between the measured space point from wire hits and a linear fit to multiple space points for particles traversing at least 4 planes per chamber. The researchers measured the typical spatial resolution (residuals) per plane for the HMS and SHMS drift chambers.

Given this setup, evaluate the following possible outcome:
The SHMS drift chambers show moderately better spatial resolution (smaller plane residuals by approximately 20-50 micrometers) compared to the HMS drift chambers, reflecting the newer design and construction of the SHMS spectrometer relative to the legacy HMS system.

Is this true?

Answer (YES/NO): NO